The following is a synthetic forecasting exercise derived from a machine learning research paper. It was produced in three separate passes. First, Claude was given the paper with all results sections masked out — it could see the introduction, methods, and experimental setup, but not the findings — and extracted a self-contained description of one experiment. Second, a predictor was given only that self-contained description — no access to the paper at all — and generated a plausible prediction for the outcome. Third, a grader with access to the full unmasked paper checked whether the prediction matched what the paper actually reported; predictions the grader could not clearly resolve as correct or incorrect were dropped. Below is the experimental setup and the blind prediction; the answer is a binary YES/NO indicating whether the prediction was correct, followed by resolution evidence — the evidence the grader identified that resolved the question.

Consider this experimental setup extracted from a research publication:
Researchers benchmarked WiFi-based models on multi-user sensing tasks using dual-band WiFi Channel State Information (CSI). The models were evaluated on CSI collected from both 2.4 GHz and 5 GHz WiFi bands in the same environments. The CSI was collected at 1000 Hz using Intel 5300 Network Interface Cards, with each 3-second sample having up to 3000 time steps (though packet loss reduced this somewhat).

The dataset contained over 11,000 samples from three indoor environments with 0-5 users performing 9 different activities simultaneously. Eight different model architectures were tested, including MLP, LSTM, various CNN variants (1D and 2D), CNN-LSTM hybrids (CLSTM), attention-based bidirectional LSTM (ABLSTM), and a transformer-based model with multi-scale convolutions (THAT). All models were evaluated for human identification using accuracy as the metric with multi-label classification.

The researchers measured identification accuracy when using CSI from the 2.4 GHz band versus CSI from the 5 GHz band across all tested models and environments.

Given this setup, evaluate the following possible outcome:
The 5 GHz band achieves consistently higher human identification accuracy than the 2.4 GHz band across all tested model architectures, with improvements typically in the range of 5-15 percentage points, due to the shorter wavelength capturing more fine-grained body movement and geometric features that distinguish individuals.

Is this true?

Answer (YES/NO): NO